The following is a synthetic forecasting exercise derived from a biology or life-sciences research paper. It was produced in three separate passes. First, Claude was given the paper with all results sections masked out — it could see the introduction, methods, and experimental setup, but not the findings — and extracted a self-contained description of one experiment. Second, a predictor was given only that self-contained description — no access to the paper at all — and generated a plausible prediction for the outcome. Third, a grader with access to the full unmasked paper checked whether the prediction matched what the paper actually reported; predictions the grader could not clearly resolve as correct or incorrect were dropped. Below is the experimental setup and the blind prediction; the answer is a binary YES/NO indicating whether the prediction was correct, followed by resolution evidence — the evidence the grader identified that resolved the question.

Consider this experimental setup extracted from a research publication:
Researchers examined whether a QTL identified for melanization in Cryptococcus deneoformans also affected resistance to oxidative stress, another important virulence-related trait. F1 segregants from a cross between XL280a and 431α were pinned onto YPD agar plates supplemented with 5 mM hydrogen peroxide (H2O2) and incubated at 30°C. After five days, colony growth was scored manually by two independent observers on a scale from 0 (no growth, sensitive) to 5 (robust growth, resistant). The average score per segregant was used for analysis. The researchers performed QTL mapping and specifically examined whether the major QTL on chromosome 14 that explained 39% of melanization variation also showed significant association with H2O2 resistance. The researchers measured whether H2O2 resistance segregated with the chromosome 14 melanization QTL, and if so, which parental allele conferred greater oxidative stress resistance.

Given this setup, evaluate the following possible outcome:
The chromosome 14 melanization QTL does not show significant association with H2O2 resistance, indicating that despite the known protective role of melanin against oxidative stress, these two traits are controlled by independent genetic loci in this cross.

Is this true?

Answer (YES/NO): NO